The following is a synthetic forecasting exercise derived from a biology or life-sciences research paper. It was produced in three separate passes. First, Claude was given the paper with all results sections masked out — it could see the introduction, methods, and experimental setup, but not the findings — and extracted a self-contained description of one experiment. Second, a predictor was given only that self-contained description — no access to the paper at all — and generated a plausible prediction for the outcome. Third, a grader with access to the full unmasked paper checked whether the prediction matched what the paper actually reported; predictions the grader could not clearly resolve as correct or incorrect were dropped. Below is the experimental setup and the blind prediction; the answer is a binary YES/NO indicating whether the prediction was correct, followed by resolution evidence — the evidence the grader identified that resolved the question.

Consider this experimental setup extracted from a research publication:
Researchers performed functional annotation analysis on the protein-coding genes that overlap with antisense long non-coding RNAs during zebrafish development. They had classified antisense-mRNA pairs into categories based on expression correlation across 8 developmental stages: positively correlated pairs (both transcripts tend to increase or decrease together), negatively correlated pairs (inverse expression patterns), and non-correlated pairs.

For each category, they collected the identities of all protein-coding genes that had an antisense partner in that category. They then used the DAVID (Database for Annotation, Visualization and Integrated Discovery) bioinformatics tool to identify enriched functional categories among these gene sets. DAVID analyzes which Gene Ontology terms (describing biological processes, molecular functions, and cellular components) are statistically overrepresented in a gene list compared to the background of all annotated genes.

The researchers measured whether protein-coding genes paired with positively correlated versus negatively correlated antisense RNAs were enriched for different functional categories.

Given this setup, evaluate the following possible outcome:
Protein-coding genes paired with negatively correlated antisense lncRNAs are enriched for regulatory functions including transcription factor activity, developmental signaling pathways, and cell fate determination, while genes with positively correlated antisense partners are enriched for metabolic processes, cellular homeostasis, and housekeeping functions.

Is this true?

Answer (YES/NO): YES